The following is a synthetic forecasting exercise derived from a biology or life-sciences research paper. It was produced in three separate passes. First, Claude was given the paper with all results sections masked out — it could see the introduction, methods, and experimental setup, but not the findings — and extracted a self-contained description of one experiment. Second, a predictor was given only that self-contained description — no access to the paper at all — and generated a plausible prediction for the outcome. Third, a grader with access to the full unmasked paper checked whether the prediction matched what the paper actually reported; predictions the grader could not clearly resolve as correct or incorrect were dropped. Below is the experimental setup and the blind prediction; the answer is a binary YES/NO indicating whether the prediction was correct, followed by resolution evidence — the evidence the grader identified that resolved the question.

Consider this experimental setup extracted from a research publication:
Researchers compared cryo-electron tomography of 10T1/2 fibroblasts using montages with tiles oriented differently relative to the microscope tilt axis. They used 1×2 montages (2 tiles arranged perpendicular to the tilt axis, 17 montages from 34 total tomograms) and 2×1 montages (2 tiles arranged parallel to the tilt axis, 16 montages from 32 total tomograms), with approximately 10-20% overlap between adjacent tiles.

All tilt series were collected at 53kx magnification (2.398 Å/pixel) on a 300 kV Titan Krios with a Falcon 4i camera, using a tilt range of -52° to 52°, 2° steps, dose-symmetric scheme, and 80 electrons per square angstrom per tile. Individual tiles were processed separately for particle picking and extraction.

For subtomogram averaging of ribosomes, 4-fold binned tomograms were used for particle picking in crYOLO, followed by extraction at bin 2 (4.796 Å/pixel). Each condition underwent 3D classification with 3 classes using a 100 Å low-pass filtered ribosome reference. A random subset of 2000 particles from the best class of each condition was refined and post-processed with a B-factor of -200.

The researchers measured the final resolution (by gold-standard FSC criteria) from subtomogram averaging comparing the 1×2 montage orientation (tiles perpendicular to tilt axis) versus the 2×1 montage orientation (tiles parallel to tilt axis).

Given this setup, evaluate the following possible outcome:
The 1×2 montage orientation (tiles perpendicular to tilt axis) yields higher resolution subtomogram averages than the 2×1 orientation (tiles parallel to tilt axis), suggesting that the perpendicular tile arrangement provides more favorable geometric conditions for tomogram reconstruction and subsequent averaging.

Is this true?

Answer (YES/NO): NO